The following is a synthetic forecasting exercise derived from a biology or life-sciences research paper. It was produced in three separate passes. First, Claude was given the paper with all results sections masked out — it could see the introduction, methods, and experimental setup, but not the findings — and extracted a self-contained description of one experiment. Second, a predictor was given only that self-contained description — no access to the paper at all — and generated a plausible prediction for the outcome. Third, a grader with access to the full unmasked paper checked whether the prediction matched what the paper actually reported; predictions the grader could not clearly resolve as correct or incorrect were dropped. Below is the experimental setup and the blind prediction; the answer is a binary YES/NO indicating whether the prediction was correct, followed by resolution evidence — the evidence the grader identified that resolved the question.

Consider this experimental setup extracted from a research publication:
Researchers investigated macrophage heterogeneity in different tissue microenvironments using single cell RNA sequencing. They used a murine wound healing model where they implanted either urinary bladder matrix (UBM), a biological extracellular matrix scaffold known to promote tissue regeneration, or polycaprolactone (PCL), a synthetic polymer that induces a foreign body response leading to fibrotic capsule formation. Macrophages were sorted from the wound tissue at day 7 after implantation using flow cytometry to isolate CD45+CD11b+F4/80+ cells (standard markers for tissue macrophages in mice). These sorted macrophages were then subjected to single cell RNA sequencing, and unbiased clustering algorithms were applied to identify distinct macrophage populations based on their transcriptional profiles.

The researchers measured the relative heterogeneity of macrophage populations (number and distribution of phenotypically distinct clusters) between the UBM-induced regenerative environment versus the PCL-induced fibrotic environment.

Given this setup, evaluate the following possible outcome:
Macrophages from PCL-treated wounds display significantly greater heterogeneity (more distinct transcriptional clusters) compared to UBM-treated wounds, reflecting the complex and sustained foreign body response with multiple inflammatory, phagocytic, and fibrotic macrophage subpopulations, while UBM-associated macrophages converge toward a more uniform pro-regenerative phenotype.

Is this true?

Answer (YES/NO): NO